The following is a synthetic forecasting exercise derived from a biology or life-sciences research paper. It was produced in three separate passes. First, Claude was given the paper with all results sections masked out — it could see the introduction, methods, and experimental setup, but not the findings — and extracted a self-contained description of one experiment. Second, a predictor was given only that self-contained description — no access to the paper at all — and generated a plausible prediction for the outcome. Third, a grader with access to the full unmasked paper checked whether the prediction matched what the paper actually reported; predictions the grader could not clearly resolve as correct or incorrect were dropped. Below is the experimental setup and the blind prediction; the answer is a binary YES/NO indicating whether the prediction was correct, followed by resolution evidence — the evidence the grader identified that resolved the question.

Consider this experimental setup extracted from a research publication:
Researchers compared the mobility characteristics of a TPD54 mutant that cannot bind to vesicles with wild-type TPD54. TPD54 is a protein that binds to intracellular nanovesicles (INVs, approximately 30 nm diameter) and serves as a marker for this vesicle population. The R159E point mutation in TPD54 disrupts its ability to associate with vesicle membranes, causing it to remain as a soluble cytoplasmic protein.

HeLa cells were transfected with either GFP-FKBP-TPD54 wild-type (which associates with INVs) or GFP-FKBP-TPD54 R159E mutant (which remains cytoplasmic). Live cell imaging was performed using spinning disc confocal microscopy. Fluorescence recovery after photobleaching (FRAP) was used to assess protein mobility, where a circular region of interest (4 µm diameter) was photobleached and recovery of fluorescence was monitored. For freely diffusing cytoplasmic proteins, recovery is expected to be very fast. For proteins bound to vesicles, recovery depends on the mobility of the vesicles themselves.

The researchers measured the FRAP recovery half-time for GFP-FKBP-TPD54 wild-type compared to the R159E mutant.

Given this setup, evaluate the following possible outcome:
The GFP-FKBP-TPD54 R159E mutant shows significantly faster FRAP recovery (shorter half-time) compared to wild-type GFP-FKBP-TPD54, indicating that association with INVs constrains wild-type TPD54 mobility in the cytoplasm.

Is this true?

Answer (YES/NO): YES